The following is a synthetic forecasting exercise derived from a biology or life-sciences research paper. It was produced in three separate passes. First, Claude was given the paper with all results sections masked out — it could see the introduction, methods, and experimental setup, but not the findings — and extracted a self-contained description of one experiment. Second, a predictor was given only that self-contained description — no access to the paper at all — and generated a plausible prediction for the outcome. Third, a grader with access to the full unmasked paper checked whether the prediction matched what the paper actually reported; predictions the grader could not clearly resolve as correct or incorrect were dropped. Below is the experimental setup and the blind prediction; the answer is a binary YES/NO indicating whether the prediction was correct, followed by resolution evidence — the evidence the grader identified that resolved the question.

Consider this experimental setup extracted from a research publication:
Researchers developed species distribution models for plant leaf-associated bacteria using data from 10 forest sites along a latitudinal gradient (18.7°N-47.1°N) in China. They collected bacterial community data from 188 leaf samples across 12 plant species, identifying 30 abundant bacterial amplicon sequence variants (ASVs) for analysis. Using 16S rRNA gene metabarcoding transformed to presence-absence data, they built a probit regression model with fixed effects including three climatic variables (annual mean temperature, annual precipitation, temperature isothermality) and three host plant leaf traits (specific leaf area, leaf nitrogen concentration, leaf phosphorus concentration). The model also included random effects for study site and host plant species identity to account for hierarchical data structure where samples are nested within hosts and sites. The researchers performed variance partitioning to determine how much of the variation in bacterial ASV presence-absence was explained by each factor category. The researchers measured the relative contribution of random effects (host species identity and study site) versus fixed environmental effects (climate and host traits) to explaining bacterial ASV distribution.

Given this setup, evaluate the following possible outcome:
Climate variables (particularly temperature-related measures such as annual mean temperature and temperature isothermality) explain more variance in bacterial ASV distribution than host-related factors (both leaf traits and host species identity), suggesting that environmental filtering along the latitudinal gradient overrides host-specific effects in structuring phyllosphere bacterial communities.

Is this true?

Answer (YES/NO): YES